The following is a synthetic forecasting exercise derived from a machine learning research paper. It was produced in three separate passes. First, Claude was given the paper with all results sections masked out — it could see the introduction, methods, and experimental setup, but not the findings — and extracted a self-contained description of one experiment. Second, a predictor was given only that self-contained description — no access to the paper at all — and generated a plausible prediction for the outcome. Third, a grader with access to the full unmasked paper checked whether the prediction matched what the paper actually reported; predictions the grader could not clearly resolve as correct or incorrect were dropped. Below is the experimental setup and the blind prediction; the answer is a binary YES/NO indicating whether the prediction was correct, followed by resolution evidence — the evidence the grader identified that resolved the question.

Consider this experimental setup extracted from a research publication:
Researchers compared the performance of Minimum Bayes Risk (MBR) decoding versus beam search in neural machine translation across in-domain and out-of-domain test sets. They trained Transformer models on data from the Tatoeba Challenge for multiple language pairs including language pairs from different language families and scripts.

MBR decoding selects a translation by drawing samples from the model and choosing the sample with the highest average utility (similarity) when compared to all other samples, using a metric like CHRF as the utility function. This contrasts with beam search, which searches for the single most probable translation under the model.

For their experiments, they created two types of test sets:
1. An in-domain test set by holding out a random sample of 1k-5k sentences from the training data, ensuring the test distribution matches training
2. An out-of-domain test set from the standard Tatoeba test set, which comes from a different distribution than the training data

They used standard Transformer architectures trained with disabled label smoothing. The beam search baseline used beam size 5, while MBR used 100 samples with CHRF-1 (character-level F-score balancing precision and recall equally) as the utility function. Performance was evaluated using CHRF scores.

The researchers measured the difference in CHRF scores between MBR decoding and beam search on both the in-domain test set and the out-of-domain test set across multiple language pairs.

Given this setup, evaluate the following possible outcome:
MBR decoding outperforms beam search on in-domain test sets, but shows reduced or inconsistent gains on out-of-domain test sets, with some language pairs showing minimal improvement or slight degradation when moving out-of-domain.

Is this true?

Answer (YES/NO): NO